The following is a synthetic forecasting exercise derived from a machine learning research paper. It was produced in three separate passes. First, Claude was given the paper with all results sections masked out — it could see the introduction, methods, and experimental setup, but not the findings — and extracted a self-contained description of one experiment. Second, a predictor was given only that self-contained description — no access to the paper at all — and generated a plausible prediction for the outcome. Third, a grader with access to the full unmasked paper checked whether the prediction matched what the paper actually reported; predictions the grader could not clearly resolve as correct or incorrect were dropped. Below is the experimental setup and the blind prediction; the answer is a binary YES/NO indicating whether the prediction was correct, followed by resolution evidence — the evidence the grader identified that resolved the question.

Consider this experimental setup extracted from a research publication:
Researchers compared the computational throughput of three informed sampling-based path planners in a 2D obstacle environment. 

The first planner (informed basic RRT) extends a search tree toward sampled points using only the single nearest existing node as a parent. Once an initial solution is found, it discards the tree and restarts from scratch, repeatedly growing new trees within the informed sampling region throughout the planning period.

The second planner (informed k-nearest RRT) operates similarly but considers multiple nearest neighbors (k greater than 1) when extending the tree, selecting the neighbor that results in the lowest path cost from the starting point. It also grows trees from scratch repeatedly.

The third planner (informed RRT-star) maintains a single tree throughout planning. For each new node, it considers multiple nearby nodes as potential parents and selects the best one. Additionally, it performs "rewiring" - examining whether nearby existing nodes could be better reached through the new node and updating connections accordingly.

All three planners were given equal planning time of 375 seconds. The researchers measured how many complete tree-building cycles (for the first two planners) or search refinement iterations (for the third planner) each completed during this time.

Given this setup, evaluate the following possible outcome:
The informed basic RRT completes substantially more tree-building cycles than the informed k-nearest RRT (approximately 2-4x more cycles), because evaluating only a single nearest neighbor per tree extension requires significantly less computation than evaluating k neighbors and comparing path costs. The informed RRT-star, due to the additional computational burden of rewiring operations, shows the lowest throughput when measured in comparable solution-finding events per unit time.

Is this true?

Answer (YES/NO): NO